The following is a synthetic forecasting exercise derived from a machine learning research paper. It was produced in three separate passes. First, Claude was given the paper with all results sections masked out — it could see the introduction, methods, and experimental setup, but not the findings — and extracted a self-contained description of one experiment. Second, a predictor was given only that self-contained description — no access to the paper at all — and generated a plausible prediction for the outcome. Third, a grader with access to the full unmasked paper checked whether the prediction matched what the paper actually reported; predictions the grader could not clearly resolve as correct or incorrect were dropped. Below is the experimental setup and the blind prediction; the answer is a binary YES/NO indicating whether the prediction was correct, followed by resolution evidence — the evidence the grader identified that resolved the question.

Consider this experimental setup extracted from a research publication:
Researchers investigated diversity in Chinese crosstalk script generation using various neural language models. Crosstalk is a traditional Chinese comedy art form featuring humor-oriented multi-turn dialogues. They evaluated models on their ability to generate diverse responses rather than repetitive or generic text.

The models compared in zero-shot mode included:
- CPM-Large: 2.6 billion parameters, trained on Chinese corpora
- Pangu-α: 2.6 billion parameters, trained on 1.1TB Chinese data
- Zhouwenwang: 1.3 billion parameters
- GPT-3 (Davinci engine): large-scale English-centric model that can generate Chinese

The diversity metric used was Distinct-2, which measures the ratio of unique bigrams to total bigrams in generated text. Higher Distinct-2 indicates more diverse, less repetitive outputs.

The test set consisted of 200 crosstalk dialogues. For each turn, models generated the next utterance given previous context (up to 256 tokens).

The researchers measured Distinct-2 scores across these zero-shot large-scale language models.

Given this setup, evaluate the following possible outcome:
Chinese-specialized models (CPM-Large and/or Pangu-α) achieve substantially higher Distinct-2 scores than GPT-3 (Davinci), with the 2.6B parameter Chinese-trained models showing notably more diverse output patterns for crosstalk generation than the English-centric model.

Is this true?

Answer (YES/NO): NO